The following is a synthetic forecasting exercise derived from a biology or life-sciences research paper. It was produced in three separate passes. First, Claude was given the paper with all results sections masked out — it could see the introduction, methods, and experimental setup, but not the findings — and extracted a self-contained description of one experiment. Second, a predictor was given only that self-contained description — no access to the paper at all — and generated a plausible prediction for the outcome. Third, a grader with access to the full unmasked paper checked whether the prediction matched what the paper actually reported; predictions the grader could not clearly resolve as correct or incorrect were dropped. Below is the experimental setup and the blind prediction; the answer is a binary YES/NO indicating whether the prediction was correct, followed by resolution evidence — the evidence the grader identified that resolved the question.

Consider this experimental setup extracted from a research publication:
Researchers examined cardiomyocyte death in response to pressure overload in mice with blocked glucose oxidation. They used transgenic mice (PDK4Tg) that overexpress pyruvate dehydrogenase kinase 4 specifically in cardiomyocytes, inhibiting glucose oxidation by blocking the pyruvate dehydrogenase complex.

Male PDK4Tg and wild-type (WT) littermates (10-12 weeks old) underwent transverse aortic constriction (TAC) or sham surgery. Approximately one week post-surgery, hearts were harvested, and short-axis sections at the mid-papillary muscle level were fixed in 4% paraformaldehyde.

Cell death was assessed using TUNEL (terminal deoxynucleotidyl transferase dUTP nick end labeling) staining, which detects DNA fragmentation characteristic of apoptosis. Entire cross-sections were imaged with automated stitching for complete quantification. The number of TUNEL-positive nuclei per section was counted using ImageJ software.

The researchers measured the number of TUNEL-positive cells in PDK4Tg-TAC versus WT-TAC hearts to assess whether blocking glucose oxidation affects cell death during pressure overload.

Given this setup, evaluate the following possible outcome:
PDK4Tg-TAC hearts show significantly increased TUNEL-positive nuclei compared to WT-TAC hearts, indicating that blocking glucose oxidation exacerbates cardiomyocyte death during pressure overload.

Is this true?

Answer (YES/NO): NO